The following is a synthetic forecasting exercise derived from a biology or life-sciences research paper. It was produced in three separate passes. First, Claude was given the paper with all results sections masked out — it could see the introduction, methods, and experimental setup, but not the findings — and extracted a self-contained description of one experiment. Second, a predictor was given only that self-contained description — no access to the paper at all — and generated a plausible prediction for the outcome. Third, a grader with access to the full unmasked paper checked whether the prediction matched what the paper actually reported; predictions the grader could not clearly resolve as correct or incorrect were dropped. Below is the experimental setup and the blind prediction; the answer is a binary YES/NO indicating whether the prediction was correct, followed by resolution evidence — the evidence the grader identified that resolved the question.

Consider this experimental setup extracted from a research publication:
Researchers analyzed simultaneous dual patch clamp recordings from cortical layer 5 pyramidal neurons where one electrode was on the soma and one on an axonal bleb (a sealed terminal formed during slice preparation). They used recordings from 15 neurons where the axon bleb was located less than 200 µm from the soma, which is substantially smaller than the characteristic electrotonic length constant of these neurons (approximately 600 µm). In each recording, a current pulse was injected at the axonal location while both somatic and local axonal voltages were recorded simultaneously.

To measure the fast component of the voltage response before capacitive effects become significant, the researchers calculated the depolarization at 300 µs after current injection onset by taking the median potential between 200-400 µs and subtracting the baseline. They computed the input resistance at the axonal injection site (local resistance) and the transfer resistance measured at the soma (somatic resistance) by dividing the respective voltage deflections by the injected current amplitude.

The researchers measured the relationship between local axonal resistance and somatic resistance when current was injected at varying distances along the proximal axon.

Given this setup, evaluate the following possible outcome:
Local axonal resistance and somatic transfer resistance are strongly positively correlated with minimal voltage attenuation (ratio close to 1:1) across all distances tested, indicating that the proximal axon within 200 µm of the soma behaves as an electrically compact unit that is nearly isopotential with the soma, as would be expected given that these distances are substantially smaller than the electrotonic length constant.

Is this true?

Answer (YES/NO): NO